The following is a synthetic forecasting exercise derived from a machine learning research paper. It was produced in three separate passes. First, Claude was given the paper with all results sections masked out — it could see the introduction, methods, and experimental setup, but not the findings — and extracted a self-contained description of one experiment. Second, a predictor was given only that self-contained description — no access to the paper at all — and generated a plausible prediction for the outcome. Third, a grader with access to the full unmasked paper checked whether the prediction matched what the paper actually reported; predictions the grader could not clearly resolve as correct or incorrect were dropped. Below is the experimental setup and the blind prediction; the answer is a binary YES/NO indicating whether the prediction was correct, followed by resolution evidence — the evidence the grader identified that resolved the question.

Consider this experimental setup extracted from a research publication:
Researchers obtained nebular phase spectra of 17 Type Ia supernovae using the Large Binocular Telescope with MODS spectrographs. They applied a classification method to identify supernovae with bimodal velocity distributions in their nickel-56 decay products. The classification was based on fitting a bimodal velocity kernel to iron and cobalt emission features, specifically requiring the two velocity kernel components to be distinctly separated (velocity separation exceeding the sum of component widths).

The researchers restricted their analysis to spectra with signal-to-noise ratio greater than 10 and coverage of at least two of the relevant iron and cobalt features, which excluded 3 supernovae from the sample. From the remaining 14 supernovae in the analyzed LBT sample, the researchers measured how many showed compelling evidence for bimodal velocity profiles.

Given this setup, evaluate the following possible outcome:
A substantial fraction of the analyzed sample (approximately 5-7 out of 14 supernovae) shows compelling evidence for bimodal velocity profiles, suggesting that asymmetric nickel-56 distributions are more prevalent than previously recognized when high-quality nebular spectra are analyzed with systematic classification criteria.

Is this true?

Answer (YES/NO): NO